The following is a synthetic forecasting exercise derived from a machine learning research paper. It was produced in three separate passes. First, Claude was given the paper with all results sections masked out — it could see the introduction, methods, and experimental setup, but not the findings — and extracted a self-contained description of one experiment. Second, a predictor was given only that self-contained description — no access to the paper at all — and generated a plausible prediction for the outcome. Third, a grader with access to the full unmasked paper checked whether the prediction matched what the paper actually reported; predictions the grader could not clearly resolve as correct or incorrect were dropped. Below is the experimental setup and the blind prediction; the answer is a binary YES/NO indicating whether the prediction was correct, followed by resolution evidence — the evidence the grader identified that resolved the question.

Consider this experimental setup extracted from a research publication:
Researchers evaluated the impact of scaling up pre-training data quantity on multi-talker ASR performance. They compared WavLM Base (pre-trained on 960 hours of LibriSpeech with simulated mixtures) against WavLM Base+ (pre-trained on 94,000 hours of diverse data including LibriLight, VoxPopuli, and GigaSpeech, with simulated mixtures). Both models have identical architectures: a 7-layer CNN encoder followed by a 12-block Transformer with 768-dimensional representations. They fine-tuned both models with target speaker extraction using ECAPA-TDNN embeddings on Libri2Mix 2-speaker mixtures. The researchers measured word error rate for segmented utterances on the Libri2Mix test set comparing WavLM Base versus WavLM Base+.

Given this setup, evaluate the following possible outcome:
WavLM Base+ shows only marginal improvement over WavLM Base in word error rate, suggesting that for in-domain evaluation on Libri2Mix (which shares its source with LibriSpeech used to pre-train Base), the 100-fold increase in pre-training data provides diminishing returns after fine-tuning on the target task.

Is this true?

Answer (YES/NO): NO